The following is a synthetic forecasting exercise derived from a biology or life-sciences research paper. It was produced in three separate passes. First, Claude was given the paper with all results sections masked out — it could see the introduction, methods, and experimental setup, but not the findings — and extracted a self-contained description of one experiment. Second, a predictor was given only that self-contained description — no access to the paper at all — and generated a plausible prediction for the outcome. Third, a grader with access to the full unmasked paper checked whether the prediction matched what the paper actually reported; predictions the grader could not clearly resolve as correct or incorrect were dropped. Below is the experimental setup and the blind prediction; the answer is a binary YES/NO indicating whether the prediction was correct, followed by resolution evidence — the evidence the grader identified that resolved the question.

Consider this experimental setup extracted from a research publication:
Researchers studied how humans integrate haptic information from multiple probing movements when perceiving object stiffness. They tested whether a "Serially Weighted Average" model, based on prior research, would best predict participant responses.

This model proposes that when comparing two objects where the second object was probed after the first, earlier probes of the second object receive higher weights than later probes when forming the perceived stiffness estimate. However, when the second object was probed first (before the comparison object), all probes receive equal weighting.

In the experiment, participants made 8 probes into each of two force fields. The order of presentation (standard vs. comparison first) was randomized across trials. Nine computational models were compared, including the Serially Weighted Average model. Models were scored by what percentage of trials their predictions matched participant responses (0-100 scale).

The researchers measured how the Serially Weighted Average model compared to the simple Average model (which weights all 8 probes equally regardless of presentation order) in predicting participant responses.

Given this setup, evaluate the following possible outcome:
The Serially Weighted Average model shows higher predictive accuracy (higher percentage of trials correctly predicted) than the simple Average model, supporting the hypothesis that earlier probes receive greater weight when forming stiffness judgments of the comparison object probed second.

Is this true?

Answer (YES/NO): NO